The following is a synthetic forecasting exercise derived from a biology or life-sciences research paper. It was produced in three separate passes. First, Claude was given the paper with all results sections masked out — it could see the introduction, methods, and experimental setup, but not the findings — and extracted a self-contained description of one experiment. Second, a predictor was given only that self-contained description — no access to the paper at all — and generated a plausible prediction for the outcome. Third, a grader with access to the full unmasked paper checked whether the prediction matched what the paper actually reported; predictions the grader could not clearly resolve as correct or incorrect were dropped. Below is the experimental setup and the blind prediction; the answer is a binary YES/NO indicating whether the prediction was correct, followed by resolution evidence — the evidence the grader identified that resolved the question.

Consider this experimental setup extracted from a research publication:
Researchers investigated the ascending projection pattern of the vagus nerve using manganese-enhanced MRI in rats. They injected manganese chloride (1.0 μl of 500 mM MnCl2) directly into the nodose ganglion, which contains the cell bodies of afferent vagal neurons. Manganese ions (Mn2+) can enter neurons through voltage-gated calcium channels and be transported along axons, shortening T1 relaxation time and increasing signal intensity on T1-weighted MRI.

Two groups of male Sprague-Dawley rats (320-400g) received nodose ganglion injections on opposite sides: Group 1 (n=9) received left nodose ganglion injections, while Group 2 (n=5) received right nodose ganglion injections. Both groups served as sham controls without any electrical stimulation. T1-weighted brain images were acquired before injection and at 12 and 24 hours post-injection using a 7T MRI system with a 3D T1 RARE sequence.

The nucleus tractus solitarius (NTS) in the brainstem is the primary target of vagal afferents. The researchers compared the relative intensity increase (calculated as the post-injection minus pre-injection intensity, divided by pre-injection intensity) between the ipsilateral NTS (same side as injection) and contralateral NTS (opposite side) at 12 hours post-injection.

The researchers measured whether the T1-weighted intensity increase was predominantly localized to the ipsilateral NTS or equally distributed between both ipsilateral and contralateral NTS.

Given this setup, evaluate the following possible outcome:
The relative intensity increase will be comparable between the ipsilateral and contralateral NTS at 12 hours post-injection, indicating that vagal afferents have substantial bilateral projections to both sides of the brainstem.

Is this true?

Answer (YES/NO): NO